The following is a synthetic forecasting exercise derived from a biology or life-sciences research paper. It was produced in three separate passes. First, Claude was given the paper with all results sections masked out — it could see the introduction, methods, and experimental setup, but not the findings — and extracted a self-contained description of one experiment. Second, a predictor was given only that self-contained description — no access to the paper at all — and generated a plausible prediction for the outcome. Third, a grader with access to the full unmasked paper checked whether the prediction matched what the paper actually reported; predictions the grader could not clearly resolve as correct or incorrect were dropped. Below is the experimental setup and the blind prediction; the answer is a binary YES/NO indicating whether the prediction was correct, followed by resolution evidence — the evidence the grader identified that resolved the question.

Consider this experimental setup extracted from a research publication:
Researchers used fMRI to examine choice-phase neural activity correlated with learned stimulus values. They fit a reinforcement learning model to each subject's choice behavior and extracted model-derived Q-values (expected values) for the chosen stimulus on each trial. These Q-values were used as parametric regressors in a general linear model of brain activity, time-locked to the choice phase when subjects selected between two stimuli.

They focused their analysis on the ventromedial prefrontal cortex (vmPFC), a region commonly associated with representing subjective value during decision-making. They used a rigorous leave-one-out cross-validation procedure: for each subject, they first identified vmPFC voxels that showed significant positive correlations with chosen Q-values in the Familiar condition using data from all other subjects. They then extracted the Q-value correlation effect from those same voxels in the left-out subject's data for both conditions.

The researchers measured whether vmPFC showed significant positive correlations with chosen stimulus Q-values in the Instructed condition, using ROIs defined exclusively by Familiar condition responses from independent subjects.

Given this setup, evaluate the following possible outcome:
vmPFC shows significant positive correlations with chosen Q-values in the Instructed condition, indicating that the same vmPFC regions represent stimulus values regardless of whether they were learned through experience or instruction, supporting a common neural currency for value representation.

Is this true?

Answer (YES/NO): YES